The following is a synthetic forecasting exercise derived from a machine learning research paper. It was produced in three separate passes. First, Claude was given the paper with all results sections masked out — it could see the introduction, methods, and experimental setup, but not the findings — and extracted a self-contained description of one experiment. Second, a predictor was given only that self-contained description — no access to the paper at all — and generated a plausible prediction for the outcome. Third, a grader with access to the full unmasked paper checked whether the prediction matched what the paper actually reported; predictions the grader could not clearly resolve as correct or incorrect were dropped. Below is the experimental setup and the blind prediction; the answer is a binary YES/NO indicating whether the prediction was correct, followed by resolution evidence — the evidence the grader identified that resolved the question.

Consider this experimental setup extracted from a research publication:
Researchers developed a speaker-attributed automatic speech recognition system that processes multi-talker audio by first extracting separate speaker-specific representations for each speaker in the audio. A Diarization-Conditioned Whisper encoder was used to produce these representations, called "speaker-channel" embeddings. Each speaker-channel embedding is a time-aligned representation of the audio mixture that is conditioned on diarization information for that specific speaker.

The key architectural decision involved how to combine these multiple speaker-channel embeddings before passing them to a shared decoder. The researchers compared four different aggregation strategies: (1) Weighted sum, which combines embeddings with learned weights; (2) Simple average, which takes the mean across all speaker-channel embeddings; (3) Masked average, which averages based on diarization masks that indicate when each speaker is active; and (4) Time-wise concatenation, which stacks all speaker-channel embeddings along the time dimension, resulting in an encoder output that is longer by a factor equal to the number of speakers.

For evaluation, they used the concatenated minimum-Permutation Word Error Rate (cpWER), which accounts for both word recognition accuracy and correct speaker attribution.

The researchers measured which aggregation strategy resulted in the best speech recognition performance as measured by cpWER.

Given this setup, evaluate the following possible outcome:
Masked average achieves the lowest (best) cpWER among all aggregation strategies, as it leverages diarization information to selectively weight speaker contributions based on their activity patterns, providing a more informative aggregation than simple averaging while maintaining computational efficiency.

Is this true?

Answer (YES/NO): NO